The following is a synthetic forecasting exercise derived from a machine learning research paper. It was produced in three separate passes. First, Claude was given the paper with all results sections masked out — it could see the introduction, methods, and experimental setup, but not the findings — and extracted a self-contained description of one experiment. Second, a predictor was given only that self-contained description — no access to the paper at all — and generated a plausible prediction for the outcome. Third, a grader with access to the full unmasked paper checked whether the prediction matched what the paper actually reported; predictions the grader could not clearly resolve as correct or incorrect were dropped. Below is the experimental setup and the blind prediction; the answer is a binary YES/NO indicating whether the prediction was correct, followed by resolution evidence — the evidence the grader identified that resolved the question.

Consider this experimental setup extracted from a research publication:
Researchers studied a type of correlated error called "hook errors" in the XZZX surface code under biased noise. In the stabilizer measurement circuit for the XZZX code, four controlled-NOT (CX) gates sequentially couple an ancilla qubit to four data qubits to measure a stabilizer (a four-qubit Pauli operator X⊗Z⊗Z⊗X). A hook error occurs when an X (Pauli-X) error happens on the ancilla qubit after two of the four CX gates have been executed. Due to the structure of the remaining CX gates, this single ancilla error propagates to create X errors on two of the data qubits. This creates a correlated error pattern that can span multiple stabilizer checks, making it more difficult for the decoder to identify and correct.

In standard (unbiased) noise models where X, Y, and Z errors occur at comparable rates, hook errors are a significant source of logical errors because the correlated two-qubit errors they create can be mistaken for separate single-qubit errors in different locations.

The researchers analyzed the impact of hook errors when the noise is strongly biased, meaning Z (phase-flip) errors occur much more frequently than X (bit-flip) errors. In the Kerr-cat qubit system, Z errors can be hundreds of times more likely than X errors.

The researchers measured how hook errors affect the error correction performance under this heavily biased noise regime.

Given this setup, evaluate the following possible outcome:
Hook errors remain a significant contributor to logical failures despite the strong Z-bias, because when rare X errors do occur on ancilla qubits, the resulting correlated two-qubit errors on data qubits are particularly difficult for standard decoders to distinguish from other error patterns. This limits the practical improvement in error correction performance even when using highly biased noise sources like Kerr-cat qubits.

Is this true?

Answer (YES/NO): NO